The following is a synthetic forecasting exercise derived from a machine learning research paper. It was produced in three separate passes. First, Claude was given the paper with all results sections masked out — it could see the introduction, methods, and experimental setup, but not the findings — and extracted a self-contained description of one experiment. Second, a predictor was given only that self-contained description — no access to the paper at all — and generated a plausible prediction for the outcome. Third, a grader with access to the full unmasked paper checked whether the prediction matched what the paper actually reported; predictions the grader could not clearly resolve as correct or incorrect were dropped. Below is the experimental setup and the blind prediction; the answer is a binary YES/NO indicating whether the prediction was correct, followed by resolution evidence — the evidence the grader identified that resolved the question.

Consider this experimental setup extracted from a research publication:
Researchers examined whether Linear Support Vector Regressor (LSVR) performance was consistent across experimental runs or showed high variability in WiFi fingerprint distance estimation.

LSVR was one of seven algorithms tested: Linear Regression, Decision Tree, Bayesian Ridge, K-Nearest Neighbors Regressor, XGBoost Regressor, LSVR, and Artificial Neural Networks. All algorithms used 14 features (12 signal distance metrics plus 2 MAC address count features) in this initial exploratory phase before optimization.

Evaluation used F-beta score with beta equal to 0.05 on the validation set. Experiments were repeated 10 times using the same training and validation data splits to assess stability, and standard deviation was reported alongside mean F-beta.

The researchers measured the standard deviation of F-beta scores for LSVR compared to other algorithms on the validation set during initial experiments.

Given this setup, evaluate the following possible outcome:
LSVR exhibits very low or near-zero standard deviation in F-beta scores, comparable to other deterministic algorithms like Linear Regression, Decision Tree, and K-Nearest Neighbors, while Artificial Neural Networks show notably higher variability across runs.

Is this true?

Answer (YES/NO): NO